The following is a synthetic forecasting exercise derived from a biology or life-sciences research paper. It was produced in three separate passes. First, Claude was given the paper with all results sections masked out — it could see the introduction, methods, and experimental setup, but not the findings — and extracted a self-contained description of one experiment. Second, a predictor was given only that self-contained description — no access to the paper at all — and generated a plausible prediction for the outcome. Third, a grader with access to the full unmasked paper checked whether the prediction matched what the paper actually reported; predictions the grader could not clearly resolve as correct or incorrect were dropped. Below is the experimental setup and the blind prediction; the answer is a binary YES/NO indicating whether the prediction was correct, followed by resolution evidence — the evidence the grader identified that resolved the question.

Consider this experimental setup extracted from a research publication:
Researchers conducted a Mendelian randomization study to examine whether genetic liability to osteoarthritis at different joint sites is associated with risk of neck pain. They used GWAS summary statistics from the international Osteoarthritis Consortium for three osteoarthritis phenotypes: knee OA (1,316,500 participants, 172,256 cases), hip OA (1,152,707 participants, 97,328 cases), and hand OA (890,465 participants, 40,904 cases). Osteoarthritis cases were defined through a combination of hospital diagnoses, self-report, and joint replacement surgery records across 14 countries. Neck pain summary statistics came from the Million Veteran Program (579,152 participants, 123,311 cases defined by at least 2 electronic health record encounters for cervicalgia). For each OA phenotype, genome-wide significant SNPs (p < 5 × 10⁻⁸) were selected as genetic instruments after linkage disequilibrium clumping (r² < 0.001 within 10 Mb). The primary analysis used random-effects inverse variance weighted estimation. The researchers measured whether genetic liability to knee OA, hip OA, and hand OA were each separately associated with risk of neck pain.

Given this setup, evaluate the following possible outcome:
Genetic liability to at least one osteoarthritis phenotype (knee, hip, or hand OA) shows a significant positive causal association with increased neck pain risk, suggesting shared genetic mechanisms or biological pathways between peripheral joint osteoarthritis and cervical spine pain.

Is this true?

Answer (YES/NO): YES